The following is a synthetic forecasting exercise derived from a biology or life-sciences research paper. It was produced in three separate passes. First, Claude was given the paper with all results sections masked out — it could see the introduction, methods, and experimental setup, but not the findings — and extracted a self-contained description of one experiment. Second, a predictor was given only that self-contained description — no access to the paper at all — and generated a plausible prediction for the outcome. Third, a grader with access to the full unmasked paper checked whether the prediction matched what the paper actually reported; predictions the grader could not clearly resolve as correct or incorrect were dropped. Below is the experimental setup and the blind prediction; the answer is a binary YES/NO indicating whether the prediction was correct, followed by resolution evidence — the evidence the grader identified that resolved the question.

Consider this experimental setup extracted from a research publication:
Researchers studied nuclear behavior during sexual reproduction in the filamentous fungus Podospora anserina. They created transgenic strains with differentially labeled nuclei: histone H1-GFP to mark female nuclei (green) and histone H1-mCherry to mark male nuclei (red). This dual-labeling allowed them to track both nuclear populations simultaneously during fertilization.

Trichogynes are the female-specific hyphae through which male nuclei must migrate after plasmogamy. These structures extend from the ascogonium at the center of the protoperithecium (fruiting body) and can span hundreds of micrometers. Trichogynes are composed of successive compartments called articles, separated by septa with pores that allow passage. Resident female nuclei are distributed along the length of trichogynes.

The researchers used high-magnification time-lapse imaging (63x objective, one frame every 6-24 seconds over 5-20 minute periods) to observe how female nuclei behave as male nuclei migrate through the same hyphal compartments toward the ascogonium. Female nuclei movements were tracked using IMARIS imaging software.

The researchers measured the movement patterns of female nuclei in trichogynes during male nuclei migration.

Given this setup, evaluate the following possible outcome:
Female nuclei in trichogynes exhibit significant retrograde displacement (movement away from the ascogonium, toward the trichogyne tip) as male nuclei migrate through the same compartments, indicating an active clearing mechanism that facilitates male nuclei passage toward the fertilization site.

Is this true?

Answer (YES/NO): NO